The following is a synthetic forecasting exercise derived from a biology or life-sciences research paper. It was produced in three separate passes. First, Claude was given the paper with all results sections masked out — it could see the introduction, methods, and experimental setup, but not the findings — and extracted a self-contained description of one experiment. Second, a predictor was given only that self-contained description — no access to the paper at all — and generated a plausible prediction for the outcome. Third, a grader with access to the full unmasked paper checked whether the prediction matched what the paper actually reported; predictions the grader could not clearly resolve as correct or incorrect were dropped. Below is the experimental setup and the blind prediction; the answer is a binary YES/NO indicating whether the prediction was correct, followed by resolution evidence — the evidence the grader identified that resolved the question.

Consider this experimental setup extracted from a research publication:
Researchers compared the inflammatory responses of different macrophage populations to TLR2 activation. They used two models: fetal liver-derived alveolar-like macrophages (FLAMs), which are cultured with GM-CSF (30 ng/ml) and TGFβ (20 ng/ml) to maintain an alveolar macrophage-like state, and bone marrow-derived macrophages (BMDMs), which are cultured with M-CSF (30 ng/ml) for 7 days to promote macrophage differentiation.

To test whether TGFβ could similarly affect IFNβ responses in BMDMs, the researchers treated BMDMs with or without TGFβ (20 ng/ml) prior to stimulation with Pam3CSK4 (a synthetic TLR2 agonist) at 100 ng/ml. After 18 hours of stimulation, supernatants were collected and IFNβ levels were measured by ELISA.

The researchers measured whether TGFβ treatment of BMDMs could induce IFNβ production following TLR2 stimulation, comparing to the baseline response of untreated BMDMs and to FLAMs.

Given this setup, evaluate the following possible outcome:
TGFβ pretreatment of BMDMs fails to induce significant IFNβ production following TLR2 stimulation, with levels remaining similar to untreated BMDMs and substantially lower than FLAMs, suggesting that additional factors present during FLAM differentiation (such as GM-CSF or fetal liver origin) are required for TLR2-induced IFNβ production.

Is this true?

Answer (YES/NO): YES